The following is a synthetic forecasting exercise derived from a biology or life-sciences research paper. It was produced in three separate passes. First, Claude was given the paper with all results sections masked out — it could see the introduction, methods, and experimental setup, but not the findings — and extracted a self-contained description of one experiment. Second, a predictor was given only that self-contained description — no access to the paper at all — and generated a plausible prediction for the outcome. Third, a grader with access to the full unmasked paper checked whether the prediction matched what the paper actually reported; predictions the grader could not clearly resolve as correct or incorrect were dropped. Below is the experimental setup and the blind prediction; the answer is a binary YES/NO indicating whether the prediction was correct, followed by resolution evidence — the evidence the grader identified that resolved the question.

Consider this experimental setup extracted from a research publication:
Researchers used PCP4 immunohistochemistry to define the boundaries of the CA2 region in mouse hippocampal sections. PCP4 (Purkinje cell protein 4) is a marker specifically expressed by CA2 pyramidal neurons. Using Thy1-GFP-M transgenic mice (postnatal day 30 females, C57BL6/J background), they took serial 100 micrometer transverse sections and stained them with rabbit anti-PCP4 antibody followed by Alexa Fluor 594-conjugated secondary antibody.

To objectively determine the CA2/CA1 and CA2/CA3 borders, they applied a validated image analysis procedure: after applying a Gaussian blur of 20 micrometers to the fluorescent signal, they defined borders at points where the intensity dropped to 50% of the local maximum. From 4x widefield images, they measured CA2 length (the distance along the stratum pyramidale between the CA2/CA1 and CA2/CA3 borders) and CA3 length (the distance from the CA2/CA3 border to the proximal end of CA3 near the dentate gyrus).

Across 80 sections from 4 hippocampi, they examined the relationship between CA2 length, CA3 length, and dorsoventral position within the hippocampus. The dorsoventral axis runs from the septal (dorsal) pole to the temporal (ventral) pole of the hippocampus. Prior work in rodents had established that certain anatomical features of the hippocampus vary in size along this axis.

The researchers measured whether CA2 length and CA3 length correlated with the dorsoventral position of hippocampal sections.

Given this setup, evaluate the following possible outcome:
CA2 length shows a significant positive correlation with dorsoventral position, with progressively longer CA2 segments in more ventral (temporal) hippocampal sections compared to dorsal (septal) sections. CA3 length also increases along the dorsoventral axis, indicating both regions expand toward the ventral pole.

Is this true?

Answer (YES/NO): NO